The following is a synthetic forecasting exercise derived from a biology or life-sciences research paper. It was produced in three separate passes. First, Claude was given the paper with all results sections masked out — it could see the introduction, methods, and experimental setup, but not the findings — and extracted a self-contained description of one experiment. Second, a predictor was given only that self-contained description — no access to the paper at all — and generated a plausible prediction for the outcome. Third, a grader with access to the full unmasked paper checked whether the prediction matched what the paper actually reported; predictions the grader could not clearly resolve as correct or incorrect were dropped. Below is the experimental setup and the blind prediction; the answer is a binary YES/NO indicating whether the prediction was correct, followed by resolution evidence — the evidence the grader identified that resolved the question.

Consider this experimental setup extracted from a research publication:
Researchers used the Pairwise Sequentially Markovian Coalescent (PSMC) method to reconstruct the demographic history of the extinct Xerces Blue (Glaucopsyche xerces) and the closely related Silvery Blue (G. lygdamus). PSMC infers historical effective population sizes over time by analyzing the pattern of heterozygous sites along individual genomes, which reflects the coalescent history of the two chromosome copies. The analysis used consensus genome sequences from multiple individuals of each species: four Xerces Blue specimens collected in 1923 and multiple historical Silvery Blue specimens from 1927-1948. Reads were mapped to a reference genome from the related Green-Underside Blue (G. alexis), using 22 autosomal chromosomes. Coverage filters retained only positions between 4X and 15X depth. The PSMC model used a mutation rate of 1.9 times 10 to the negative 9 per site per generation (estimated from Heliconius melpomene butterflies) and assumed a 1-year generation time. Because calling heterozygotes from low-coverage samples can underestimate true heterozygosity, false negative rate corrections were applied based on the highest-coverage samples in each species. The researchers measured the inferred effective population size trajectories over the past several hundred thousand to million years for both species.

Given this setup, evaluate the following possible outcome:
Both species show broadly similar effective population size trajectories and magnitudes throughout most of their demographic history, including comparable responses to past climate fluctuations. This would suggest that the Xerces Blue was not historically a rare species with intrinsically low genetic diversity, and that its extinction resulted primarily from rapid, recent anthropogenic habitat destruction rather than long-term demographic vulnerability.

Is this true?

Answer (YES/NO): NO